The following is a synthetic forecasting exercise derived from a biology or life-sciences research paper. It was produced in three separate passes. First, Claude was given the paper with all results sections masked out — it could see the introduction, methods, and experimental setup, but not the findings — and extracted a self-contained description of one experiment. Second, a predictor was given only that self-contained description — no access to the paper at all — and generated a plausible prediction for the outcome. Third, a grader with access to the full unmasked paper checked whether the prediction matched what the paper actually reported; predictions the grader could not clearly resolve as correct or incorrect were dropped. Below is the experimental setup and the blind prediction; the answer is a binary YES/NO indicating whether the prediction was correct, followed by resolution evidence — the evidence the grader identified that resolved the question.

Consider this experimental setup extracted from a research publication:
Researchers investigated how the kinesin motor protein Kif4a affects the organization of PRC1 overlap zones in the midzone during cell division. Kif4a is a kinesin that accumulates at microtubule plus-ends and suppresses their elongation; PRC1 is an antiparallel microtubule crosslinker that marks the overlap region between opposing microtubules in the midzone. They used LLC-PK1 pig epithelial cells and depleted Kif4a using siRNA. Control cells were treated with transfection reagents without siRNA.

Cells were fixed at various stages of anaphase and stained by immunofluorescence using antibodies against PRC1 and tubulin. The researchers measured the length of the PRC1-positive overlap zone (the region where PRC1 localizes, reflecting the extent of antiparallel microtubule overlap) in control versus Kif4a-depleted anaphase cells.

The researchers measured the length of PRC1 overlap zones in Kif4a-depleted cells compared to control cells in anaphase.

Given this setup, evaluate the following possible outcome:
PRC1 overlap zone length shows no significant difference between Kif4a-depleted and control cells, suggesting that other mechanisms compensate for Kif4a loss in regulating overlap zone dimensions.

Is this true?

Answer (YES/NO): NO